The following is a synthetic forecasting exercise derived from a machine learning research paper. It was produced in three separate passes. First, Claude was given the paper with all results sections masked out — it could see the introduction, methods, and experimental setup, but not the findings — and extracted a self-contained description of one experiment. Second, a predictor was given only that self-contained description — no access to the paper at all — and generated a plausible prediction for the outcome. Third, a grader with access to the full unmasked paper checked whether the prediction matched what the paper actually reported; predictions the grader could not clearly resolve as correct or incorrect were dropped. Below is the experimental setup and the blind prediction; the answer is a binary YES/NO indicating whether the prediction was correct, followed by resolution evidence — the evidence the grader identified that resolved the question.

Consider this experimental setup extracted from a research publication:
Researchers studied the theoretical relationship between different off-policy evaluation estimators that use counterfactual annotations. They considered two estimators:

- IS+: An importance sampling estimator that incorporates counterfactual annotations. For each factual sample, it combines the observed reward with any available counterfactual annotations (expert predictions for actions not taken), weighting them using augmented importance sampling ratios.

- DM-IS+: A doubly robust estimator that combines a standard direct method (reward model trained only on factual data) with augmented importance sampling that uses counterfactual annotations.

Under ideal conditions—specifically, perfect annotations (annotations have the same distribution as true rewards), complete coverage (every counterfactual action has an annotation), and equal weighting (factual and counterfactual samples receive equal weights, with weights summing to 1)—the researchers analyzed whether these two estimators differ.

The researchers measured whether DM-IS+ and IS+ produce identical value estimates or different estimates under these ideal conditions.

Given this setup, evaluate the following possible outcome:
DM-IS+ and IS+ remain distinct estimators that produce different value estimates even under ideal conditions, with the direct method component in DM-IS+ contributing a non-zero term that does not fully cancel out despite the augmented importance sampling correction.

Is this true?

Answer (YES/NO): NO